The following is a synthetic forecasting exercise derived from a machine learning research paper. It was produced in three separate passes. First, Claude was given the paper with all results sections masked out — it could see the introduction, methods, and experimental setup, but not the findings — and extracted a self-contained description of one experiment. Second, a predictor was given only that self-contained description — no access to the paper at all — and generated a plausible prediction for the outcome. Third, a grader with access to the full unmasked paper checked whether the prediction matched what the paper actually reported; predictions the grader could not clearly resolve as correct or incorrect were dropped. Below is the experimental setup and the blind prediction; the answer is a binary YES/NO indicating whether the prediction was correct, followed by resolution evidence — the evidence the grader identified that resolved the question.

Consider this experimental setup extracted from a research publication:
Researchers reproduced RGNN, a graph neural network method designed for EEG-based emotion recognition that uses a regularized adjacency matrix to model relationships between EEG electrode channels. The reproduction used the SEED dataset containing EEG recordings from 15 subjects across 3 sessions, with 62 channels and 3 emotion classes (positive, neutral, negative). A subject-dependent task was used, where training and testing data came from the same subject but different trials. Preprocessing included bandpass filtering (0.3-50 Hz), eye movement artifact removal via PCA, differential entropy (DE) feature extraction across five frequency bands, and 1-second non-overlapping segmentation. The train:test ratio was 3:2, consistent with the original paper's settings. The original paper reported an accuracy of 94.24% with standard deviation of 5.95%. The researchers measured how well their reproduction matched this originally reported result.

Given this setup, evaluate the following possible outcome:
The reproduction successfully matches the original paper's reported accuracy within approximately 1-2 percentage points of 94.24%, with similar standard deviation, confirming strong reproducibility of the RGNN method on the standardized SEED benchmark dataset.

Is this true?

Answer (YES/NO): NO